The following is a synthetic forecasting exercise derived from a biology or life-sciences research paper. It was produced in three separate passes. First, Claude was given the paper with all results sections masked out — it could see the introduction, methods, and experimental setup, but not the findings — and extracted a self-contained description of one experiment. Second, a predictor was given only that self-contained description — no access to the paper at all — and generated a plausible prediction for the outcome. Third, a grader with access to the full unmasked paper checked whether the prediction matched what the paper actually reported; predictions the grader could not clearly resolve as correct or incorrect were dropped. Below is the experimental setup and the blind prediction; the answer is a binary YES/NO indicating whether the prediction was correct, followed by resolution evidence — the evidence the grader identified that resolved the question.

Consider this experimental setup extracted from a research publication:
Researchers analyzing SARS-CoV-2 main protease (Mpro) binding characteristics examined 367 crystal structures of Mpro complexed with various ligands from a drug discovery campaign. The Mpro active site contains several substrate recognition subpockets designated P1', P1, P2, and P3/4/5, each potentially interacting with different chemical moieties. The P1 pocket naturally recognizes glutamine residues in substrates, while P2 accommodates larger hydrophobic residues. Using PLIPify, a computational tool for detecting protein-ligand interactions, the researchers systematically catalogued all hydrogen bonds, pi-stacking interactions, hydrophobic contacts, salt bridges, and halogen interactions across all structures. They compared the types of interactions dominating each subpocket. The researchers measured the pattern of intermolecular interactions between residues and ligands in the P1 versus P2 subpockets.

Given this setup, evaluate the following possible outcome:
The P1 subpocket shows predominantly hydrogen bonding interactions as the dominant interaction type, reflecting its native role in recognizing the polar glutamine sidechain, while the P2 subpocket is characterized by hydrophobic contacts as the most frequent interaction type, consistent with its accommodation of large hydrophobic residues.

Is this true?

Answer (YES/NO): NO